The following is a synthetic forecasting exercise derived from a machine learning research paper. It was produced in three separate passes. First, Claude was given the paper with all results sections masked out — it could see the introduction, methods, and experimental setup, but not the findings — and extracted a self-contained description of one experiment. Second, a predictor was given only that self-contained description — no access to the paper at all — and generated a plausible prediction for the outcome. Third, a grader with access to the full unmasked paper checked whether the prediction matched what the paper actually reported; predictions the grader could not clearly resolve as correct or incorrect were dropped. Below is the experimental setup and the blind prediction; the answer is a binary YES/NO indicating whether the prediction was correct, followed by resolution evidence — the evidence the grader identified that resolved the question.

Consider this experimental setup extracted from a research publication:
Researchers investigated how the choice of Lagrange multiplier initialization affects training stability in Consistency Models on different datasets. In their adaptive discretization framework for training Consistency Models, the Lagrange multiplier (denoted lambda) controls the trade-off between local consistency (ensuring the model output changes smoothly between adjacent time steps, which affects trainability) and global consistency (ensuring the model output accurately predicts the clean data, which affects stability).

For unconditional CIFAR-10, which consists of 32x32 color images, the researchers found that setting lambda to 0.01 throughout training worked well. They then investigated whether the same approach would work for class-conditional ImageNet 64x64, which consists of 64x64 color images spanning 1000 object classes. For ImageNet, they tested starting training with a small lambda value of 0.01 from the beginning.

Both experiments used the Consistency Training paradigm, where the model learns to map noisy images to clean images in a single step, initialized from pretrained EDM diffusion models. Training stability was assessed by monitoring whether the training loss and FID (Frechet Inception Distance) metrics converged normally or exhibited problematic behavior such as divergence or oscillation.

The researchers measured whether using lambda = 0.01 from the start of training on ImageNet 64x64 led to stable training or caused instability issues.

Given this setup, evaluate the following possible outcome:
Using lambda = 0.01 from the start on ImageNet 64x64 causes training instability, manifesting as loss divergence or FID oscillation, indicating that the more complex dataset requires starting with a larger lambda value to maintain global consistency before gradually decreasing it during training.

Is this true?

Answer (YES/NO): YES